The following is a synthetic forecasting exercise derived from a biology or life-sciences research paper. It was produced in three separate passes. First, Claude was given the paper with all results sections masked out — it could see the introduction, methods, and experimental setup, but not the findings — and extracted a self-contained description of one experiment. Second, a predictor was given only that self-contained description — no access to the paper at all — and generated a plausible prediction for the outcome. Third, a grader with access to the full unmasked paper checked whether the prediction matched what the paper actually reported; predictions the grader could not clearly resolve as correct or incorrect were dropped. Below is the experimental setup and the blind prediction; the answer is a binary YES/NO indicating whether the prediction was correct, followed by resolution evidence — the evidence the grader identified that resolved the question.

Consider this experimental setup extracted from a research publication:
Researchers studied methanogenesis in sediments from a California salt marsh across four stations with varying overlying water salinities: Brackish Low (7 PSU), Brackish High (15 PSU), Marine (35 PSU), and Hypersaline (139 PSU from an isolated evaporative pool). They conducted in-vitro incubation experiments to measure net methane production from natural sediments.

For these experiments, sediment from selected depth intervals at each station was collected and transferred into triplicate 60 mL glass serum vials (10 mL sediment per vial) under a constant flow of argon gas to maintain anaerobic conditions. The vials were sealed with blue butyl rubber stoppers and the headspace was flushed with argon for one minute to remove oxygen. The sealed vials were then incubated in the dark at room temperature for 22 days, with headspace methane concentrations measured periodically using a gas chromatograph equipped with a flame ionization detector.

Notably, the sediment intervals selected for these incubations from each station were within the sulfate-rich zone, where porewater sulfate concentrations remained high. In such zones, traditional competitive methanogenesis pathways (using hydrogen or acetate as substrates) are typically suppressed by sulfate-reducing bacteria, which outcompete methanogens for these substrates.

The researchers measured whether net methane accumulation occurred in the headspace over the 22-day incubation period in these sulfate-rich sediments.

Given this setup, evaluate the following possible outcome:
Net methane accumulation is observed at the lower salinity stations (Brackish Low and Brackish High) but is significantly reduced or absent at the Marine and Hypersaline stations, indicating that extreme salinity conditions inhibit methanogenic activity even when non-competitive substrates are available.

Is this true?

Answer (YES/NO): NO